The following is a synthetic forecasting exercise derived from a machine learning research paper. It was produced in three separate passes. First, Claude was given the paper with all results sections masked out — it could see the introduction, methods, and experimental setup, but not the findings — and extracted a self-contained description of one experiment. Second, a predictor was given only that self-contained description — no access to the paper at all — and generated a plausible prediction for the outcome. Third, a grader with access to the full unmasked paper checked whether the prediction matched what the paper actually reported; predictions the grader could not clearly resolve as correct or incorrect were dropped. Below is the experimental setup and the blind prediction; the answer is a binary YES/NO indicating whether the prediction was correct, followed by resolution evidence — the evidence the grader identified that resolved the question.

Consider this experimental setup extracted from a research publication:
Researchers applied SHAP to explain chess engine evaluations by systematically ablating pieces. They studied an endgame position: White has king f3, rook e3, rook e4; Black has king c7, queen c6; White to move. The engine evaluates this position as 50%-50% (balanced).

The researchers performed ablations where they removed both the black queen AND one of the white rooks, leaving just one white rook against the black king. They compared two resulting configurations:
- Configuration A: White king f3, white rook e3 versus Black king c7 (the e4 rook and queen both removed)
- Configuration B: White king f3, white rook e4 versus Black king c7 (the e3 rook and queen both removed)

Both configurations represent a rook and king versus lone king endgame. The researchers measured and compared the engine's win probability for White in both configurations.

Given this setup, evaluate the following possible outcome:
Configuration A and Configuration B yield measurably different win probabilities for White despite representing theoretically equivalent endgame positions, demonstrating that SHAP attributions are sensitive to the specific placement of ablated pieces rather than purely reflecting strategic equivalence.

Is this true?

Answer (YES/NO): NO